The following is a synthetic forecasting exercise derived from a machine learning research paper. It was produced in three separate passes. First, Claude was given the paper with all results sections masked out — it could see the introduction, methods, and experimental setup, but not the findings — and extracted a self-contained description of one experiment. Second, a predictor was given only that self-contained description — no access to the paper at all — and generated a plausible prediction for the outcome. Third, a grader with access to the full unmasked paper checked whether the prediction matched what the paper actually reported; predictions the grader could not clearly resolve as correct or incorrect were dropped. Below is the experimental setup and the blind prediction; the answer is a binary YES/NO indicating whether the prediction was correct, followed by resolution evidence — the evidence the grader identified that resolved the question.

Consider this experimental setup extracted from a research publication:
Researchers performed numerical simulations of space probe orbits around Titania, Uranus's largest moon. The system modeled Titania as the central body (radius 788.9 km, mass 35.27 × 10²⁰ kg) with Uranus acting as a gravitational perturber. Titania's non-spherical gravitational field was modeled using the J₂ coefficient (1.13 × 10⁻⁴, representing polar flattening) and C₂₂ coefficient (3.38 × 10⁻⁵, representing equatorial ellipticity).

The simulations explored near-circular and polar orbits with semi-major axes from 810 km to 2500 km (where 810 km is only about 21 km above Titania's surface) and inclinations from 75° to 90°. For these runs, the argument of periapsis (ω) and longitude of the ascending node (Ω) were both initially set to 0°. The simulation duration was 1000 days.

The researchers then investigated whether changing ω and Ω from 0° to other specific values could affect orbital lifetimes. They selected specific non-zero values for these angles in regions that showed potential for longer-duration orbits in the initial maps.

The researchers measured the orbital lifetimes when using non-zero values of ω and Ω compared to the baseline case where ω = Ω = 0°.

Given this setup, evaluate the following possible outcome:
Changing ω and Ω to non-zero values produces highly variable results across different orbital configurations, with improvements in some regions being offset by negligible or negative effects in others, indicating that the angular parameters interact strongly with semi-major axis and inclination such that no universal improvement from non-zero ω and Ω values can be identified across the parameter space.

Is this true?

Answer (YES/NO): NO